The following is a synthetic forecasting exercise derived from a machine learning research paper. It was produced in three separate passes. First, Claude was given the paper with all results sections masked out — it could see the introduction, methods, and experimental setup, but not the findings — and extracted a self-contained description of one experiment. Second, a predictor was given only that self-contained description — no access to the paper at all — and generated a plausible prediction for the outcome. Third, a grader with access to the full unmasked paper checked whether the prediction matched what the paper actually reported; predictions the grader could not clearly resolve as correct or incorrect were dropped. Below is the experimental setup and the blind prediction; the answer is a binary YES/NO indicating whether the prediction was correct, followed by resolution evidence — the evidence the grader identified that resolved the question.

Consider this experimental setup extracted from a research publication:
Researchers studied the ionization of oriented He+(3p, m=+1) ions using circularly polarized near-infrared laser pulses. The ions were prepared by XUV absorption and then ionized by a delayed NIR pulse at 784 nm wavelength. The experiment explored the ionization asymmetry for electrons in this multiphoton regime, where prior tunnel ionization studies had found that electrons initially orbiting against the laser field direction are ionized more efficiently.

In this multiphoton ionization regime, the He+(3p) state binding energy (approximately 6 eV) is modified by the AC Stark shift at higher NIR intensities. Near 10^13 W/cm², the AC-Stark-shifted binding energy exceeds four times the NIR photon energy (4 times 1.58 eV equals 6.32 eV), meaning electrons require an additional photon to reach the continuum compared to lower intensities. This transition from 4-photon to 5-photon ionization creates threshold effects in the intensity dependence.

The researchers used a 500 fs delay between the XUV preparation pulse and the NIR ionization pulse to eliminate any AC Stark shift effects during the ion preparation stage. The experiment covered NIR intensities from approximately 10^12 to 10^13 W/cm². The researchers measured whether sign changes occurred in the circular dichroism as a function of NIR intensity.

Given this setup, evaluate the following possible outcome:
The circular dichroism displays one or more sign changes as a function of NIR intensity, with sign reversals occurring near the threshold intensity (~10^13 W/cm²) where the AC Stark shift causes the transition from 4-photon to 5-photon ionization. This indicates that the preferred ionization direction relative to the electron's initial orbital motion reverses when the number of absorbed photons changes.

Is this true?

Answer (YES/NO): NO